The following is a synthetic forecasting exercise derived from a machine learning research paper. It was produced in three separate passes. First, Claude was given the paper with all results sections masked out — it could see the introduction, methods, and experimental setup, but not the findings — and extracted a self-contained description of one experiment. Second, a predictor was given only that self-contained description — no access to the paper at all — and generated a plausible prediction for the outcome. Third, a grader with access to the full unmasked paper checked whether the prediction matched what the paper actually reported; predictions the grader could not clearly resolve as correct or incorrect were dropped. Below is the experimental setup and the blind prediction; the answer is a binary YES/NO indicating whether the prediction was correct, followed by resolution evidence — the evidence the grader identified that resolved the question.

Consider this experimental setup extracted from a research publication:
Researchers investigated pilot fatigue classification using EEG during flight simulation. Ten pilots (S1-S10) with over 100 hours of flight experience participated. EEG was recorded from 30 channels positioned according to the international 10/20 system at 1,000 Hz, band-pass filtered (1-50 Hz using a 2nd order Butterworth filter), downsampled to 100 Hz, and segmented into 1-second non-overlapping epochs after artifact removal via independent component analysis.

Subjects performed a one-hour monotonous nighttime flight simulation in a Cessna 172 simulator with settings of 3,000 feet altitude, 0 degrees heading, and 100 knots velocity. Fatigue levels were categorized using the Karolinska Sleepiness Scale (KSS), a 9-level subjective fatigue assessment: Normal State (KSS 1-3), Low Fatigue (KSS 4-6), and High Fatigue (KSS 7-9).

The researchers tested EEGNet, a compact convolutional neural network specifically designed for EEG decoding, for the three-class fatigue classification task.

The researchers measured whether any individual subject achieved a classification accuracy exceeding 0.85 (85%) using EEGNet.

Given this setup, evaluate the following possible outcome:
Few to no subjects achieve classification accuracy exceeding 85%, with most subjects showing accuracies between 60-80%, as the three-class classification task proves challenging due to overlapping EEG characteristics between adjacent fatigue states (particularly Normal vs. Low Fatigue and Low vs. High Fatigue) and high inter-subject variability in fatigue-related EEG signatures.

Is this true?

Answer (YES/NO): YES